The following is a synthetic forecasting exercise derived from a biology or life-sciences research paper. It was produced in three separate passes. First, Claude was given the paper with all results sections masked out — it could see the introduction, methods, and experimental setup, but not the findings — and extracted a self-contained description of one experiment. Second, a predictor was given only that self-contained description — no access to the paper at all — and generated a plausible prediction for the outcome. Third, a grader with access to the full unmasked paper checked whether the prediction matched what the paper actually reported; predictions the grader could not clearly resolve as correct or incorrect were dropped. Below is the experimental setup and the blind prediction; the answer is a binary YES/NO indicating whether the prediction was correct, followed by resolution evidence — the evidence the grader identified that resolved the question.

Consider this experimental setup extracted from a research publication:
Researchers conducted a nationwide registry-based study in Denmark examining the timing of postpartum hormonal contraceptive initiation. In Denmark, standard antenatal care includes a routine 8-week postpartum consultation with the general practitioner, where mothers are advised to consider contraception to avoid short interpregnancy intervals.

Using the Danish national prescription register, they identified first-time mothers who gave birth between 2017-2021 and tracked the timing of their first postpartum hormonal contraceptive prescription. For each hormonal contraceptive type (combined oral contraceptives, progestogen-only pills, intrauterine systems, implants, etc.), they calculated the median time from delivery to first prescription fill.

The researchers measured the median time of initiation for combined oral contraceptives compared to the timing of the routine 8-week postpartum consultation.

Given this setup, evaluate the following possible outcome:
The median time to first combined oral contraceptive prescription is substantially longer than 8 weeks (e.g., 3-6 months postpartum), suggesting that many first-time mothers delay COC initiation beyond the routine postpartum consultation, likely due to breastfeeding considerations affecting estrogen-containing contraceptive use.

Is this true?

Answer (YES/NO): NO